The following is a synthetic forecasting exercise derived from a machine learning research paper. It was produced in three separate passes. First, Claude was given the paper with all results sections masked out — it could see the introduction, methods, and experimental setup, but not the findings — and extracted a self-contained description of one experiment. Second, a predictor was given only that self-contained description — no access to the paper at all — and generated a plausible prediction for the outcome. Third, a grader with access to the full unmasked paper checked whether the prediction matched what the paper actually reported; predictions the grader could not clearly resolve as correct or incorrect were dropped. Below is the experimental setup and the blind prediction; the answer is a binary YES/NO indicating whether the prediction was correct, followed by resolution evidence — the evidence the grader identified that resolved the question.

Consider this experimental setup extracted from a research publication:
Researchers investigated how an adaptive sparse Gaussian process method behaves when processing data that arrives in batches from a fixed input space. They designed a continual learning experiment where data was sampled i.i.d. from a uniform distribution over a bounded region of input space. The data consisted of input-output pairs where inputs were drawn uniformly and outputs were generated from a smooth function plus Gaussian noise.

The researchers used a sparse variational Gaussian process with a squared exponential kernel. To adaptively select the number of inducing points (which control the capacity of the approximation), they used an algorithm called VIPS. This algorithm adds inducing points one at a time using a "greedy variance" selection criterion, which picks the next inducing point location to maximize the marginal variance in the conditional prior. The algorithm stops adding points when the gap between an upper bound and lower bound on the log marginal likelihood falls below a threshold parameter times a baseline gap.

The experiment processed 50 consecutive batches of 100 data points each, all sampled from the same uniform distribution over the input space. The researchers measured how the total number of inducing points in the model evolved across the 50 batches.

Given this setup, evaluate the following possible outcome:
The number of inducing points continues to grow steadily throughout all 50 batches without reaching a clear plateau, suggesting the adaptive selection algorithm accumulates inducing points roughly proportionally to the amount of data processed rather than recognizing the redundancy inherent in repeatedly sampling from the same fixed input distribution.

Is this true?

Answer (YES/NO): NO